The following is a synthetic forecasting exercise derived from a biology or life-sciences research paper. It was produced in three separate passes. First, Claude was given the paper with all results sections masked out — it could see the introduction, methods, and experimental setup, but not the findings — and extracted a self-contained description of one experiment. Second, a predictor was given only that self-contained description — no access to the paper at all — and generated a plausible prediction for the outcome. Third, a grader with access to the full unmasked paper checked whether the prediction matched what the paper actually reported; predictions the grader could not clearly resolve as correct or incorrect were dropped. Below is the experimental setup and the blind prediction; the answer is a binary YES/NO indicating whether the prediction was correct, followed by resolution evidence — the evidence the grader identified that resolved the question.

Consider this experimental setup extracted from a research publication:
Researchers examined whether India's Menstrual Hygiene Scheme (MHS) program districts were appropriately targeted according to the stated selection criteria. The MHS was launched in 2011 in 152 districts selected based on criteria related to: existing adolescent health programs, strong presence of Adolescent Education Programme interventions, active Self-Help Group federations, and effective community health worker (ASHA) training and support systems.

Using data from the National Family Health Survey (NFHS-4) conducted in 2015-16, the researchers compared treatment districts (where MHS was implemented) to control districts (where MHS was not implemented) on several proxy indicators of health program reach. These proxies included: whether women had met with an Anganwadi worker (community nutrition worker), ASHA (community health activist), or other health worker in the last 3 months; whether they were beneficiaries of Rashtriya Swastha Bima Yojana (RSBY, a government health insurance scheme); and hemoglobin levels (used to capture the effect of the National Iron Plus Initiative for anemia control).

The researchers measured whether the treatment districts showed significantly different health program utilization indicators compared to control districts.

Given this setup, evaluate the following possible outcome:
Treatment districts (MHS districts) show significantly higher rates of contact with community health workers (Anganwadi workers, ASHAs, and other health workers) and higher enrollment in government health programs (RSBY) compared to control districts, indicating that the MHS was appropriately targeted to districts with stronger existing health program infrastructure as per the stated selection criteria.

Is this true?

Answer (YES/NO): YES